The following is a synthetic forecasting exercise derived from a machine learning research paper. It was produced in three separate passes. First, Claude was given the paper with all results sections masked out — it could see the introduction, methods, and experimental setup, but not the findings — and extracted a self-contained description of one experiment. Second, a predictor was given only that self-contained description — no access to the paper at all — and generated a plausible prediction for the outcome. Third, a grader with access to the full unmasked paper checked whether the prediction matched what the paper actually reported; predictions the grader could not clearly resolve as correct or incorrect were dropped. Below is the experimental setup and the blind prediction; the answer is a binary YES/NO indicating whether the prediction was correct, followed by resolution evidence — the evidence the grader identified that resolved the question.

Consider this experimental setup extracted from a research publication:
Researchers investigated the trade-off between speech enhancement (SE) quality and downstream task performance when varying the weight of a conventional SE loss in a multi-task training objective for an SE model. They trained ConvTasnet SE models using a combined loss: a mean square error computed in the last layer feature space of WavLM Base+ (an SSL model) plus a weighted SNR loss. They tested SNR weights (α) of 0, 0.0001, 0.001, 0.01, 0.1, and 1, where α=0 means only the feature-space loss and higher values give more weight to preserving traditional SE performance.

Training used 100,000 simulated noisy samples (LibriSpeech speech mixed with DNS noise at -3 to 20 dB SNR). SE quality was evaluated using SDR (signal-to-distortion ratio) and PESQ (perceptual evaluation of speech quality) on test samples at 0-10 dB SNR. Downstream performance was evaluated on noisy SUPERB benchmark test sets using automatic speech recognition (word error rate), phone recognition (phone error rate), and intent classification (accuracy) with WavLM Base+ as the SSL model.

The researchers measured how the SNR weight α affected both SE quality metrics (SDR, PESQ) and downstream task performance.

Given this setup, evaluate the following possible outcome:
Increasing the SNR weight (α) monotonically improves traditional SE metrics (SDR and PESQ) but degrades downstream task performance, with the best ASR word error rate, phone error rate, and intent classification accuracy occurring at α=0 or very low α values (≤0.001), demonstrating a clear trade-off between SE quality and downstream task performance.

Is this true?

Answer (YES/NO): NO